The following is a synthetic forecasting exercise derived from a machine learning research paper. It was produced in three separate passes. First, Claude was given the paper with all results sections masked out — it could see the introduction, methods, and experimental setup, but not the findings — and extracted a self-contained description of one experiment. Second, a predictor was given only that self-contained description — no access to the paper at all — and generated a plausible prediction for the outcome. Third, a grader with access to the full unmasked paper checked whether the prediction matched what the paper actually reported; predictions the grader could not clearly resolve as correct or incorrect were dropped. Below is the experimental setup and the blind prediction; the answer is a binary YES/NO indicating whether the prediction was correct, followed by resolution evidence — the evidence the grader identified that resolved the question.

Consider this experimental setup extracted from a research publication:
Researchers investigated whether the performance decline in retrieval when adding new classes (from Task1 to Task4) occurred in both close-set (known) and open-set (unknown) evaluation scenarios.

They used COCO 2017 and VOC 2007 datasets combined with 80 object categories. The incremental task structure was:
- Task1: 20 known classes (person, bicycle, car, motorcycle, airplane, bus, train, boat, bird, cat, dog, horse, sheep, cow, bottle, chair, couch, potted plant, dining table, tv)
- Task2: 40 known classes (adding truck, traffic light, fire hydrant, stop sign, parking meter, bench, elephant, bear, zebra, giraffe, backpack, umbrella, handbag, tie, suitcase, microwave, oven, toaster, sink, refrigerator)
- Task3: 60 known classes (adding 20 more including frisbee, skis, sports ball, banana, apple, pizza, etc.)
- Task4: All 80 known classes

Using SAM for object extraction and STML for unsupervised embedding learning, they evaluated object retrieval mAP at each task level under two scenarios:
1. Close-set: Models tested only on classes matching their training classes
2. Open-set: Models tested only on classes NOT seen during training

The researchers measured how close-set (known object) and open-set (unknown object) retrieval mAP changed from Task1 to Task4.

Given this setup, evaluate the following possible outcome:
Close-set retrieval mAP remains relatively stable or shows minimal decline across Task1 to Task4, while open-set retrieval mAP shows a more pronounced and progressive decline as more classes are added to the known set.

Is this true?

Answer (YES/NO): NO